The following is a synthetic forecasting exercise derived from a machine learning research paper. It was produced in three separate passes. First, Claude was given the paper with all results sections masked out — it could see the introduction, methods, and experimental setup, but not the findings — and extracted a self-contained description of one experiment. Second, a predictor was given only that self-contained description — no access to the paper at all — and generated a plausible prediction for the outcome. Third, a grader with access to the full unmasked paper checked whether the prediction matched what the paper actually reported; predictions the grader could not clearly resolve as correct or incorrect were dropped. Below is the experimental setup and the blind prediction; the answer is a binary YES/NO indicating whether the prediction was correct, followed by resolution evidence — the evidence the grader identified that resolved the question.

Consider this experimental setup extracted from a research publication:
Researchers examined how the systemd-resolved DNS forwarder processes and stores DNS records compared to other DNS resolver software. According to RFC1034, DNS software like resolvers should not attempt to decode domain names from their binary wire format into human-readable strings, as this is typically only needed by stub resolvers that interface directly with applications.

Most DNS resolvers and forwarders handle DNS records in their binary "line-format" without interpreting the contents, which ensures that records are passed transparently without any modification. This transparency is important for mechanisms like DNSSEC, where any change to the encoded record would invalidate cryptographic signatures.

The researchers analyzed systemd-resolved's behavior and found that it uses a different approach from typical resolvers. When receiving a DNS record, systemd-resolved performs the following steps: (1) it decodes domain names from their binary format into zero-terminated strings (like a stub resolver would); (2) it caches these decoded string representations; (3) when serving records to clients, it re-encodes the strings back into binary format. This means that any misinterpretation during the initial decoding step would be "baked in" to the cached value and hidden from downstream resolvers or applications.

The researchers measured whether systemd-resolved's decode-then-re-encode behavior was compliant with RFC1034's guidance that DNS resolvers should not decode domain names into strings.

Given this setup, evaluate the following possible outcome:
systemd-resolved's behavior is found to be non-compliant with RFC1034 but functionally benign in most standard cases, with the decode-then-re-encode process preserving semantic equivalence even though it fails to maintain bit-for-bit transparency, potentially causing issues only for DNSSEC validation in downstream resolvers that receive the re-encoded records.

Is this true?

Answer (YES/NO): NO